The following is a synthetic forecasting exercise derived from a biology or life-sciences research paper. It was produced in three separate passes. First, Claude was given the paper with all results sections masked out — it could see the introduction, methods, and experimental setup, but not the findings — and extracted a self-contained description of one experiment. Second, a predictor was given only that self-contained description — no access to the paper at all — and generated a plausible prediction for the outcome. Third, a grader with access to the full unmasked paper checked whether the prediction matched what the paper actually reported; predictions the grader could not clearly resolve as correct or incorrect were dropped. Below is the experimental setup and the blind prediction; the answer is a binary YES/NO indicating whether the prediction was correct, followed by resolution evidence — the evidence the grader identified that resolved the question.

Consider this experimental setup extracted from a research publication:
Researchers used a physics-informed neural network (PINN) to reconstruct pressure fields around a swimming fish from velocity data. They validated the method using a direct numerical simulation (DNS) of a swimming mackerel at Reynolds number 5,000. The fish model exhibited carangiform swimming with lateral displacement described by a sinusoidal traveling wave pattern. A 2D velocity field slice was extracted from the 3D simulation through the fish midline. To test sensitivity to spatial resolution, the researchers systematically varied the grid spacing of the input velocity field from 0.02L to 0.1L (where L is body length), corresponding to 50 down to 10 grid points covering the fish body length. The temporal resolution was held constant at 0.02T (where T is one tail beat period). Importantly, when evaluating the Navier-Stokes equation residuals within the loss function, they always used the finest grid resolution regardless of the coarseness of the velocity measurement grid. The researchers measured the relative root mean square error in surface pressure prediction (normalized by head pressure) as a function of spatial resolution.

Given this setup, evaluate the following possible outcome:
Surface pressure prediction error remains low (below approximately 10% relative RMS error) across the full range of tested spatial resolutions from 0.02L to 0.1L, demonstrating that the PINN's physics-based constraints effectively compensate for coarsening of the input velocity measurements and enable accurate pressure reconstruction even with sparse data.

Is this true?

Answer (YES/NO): NO